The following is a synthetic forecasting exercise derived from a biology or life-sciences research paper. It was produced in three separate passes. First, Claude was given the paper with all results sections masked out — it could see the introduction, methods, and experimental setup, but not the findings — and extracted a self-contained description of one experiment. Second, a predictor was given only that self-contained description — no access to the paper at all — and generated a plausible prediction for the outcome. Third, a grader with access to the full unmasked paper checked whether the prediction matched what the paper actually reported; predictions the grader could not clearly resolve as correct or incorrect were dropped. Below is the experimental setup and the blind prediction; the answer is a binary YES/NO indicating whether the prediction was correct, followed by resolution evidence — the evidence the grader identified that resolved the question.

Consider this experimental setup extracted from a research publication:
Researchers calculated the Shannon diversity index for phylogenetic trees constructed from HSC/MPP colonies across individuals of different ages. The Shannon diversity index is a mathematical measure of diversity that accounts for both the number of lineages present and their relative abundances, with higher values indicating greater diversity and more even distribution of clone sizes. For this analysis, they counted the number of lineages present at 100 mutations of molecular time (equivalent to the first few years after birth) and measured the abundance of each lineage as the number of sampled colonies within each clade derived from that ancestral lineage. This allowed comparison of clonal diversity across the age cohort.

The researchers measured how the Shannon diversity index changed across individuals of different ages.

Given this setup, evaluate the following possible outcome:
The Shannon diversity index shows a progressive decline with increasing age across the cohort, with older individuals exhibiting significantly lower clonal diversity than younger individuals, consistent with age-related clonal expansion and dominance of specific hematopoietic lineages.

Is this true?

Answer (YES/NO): NO